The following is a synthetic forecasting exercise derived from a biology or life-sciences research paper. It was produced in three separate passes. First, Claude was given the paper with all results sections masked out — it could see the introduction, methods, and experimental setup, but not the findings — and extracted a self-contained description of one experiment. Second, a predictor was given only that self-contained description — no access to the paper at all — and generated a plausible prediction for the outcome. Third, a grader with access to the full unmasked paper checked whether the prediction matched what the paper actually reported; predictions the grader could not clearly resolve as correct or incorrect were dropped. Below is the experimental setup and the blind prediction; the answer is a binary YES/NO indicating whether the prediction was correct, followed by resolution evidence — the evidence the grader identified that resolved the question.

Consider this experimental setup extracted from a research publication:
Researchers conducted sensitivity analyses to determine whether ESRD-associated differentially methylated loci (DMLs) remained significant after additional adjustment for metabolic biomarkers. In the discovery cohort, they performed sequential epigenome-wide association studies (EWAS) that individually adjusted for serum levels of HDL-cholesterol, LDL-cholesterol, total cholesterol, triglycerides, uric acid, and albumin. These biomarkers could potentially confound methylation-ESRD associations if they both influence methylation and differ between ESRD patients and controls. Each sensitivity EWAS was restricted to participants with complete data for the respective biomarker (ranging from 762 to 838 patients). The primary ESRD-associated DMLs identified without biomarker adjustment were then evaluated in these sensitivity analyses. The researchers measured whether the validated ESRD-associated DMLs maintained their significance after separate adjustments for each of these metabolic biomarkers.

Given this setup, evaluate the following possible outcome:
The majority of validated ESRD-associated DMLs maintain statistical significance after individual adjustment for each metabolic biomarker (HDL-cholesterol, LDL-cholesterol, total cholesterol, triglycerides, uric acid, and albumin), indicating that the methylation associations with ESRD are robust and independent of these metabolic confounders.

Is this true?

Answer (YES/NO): YES